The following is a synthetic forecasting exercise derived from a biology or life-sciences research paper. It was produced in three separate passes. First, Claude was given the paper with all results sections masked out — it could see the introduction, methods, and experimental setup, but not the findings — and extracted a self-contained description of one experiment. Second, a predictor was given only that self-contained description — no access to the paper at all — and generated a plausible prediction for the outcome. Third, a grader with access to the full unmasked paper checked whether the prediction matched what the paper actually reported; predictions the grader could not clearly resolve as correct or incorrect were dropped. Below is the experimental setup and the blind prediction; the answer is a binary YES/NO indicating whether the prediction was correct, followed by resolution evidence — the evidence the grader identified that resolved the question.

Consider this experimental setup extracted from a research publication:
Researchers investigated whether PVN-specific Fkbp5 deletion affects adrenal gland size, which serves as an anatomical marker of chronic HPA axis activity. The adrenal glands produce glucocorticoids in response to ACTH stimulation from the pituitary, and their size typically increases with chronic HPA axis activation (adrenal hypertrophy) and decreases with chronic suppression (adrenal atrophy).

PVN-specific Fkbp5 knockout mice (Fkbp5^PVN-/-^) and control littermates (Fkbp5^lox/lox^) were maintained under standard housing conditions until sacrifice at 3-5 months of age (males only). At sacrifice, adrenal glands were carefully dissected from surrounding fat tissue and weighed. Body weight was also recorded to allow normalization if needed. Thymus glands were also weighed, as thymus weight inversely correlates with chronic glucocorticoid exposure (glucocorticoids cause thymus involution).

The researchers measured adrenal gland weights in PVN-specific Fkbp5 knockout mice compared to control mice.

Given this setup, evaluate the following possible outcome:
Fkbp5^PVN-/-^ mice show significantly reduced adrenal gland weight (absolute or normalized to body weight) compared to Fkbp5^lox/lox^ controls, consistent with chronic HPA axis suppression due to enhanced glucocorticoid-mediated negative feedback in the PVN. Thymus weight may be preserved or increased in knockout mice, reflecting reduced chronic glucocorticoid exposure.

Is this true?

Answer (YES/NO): YES